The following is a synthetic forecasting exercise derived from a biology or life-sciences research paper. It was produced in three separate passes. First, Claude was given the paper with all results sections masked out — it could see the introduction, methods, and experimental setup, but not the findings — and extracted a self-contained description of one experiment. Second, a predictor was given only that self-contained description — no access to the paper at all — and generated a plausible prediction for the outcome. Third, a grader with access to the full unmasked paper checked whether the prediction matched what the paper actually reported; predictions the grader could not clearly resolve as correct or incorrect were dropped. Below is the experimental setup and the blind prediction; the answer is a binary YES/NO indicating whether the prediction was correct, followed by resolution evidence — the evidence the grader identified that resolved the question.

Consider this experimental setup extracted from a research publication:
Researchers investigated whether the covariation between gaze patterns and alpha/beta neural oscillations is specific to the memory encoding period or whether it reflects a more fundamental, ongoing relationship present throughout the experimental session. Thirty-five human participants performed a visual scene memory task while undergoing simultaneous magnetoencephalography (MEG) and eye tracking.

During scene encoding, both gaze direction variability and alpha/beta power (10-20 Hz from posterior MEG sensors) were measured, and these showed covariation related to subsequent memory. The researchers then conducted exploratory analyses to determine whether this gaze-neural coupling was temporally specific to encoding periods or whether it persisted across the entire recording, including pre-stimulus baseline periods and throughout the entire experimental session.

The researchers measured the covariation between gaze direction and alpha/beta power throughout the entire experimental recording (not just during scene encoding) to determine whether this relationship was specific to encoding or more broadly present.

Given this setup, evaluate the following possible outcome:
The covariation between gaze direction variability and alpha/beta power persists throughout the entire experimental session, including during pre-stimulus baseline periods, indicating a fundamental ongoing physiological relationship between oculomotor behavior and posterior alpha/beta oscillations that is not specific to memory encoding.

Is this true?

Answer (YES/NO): YES